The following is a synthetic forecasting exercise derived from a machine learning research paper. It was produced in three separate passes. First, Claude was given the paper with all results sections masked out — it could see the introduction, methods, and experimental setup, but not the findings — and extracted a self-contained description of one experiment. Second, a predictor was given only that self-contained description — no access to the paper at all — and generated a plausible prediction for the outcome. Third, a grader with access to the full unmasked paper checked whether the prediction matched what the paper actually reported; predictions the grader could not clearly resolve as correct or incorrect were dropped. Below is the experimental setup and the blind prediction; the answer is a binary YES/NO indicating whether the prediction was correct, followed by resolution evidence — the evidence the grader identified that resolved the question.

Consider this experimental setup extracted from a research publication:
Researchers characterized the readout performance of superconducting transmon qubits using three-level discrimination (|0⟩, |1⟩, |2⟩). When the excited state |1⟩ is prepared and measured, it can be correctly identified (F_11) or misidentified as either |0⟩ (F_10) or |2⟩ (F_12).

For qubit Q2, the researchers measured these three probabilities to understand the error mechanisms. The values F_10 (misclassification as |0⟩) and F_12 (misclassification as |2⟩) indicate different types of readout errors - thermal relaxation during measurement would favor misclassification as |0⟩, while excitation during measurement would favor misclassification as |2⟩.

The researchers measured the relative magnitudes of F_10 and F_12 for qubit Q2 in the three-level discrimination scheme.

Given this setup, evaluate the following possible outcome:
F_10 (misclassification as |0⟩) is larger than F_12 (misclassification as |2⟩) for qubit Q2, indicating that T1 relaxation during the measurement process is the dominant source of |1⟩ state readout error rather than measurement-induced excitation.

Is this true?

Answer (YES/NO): YES